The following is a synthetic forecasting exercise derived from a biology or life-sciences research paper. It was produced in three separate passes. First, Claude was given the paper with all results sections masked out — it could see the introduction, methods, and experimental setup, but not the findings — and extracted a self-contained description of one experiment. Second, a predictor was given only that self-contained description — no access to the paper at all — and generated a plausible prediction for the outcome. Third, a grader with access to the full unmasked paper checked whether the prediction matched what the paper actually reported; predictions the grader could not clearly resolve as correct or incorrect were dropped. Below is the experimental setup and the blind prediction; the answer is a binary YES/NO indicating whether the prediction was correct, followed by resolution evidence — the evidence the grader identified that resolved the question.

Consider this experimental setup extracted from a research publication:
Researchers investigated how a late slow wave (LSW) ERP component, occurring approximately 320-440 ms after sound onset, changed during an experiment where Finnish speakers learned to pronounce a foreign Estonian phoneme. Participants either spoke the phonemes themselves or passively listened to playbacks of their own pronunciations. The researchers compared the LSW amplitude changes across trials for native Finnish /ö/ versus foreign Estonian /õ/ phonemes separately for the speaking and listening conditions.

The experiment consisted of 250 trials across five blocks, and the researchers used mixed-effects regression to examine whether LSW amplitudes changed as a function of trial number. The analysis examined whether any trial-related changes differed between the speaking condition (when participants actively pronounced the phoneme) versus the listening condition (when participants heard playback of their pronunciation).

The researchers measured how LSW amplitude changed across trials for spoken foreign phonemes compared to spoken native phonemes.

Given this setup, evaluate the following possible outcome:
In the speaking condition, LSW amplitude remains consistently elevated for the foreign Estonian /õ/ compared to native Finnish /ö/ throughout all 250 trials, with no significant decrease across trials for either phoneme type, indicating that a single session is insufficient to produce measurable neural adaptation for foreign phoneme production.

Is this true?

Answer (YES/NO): NO